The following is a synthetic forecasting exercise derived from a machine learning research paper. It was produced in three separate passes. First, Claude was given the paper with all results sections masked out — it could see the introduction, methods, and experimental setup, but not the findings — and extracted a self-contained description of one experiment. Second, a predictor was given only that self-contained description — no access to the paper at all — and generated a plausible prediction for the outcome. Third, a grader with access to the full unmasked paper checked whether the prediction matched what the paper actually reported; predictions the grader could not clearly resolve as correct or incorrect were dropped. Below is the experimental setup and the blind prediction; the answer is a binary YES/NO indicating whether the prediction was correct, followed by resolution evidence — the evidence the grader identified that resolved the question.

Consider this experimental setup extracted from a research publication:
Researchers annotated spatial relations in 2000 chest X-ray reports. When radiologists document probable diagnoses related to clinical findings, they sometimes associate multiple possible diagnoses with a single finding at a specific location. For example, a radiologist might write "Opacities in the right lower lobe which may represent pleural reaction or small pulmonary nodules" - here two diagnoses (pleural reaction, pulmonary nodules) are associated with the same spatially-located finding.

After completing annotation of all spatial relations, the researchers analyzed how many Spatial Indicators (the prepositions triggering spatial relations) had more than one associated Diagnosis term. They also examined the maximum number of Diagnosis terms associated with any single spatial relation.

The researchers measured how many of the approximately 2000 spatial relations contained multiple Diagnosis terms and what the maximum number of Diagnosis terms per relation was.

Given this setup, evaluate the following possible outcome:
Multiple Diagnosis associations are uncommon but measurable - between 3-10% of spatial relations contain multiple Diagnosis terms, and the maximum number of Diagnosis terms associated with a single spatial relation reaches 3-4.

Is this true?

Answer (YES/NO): YES